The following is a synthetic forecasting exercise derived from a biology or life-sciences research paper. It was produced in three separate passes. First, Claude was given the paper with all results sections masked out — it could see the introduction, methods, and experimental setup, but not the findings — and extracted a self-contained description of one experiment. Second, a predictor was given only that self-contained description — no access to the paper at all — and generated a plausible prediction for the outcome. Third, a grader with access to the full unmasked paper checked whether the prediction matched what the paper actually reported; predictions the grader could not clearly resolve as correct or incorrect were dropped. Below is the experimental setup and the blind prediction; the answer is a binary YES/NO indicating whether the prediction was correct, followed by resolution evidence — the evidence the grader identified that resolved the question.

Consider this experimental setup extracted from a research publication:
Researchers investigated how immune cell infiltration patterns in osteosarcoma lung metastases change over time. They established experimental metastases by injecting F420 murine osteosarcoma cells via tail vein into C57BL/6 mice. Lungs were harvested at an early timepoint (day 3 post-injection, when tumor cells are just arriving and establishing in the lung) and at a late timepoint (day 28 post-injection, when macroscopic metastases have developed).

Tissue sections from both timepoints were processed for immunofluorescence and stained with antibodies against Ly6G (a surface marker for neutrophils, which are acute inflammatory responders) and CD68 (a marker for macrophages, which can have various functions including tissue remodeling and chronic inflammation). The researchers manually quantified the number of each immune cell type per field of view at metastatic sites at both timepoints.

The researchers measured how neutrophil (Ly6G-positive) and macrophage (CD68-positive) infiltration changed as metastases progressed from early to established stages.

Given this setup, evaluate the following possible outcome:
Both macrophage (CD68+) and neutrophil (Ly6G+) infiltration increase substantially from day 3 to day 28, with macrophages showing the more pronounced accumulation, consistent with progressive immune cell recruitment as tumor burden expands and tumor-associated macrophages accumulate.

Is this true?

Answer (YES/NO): NO